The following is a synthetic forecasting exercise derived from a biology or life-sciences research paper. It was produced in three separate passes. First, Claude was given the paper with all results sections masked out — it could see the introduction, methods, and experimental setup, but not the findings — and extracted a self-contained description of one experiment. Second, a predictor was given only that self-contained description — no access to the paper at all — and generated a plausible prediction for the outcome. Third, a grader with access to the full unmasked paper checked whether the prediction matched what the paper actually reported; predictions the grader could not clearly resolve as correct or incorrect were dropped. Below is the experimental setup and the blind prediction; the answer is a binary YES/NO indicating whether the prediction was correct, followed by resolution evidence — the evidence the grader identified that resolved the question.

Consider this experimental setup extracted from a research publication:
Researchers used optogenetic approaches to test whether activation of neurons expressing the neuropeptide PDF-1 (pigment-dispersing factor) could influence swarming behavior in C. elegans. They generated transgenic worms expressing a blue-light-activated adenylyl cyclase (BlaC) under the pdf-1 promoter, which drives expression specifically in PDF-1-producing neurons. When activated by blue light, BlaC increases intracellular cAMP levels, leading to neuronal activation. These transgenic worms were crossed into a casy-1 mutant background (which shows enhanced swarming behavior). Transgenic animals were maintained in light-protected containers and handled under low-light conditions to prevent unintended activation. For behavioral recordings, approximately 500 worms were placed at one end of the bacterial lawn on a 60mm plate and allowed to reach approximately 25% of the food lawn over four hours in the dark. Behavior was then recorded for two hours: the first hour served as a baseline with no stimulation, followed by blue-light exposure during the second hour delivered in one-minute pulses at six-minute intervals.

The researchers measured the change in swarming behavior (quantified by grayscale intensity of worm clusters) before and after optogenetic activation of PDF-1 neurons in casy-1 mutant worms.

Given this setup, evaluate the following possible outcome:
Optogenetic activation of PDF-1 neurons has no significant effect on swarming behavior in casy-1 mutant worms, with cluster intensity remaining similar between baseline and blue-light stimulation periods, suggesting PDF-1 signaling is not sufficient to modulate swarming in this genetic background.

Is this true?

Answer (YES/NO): YES